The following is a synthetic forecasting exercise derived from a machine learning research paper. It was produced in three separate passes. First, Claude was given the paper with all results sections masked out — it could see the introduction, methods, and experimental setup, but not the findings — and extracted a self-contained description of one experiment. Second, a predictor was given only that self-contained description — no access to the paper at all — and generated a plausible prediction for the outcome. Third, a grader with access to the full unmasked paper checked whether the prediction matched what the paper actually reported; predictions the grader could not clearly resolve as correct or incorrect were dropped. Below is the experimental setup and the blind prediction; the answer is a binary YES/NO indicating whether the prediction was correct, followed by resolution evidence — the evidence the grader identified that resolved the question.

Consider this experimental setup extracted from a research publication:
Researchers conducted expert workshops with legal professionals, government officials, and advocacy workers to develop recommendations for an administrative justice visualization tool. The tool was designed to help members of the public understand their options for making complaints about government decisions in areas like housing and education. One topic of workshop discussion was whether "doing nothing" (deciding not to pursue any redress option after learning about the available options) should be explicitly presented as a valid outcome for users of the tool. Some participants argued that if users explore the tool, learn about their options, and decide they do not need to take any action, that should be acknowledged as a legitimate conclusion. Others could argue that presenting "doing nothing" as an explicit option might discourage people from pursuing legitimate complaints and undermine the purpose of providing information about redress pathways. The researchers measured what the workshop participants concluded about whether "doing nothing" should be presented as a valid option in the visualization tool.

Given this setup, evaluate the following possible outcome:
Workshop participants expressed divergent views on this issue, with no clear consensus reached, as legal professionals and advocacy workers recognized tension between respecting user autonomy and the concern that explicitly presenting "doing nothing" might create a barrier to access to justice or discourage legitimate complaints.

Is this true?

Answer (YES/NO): NO